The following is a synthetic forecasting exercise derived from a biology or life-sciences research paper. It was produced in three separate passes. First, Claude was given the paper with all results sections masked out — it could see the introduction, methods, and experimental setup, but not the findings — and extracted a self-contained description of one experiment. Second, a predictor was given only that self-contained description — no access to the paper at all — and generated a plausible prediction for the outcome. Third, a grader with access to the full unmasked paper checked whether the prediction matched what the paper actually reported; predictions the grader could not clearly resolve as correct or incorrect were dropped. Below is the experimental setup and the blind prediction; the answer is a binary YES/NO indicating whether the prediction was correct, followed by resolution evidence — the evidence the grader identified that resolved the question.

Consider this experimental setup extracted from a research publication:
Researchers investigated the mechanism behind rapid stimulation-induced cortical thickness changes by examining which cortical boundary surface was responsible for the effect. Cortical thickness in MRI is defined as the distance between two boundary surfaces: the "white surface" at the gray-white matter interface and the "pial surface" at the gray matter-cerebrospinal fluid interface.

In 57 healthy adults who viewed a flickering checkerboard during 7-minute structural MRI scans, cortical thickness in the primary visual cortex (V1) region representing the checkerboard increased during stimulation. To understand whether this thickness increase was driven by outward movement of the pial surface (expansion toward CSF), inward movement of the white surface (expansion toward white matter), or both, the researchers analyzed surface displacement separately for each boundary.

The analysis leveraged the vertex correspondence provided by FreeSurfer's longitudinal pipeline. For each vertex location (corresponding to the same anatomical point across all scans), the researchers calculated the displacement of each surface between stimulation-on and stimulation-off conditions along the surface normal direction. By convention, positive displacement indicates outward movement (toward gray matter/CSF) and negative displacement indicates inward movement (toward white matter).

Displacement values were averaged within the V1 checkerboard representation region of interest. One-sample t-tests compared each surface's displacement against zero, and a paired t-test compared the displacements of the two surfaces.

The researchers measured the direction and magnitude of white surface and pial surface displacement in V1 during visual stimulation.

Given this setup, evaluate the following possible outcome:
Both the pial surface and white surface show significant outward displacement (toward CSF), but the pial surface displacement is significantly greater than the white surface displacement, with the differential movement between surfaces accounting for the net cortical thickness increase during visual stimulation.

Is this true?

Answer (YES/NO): NO